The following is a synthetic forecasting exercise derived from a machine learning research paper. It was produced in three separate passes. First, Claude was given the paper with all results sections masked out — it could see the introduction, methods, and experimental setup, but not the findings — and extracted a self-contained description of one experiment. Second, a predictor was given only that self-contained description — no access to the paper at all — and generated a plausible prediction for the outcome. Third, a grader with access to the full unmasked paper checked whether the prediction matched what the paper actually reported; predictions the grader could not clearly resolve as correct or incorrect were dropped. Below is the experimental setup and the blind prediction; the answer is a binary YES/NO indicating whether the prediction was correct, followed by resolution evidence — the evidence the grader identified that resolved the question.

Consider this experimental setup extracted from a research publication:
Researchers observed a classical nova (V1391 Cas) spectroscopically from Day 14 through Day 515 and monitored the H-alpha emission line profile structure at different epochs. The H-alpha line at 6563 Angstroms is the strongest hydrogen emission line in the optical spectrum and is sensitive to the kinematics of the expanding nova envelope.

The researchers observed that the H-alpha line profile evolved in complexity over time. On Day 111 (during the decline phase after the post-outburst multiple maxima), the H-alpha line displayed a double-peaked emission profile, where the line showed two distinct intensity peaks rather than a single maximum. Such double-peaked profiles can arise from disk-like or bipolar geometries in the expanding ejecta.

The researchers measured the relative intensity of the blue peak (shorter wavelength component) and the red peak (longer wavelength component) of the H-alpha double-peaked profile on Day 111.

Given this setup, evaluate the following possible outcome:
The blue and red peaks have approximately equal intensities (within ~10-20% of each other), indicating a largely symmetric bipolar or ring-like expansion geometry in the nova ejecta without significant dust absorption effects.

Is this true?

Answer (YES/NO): NO